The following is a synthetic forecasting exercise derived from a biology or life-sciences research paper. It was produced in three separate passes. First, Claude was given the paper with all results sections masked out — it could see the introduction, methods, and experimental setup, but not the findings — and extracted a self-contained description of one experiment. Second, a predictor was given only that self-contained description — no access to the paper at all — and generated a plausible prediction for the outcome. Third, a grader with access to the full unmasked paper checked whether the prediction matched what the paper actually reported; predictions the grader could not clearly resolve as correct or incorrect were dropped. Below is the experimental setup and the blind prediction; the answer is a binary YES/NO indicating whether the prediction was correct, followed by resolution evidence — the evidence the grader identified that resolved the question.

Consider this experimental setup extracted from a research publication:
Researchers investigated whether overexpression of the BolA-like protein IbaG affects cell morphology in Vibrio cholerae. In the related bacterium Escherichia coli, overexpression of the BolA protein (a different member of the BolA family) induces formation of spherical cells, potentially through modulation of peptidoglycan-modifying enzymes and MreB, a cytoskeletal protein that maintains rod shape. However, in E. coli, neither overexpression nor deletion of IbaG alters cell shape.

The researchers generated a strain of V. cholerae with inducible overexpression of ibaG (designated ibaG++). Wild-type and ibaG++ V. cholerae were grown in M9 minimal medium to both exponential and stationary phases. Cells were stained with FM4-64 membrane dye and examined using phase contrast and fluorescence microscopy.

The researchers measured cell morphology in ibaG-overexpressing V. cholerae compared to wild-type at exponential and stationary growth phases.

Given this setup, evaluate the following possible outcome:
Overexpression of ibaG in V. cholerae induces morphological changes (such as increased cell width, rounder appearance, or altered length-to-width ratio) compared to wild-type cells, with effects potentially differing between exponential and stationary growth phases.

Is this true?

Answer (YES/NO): NO